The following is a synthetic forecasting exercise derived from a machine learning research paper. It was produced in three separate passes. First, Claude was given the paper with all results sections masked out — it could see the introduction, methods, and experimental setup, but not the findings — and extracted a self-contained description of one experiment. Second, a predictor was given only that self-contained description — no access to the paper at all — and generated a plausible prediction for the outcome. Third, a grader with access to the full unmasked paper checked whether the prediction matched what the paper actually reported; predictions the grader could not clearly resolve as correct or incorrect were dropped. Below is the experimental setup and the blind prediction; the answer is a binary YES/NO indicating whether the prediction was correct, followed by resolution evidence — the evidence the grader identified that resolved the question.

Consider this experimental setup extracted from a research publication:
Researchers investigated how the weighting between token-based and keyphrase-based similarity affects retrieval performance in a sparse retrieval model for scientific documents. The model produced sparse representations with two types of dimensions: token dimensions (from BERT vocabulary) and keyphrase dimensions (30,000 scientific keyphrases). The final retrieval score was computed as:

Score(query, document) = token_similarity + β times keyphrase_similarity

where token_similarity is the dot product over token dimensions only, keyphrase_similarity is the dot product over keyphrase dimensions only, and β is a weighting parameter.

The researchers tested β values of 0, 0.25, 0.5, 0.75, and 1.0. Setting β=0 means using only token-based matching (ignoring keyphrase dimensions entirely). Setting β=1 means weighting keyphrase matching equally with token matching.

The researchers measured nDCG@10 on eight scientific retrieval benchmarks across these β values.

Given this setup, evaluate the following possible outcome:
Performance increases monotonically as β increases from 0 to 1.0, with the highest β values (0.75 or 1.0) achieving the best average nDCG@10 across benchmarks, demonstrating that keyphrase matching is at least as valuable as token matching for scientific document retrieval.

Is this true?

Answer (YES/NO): NO